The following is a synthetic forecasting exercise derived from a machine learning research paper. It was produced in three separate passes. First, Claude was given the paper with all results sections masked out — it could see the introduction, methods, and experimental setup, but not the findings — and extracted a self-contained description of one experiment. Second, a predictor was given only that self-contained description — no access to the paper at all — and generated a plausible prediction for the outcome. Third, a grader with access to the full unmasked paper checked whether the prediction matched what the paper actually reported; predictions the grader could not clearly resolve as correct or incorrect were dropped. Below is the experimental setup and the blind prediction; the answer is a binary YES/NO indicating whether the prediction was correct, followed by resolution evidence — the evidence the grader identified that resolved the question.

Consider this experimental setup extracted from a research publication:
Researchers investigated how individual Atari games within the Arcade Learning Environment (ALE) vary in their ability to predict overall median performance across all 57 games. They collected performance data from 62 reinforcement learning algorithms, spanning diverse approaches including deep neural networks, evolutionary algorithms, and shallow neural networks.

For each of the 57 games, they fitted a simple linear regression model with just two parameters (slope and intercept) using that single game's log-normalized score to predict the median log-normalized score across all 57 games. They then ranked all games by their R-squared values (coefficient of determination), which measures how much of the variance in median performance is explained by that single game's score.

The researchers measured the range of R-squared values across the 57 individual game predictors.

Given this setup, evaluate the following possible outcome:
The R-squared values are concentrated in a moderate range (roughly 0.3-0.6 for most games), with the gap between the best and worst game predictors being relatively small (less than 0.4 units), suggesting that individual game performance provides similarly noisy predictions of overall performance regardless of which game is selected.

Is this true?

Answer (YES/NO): NO